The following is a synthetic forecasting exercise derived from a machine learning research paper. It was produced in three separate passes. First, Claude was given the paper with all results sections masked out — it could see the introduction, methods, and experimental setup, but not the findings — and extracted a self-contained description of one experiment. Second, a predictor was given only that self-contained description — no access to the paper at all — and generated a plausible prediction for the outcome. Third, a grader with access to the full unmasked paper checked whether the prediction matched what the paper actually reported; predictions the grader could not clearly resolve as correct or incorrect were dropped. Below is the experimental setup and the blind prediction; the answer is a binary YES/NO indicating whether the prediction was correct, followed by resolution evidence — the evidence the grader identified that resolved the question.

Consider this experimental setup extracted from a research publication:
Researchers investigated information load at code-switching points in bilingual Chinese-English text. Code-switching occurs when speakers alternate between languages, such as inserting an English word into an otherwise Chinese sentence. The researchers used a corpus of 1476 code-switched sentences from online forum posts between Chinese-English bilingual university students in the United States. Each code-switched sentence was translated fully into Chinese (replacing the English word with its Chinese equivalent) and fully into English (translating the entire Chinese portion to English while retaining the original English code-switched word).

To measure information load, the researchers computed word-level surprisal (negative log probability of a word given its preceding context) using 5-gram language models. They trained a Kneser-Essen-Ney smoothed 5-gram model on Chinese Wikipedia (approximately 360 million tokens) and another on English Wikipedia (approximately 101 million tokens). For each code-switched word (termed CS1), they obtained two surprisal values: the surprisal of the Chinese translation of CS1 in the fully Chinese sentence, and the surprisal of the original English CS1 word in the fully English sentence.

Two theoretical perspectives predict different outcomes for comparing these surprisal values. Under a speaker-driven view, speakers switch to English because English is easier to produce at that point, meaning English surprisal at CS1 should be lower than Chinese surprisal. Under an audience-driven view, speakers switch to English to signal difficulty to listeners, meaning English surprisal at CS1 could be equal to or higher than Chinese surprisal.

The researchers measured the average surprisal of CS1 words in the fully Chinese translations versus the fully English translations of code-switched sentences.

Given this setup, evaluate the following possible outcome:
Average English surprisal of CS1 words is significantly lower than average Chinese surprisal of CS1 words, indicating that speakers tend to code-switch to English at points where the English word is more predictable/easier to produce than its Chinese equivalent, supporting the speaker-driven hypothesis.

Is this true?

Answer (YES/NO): NO